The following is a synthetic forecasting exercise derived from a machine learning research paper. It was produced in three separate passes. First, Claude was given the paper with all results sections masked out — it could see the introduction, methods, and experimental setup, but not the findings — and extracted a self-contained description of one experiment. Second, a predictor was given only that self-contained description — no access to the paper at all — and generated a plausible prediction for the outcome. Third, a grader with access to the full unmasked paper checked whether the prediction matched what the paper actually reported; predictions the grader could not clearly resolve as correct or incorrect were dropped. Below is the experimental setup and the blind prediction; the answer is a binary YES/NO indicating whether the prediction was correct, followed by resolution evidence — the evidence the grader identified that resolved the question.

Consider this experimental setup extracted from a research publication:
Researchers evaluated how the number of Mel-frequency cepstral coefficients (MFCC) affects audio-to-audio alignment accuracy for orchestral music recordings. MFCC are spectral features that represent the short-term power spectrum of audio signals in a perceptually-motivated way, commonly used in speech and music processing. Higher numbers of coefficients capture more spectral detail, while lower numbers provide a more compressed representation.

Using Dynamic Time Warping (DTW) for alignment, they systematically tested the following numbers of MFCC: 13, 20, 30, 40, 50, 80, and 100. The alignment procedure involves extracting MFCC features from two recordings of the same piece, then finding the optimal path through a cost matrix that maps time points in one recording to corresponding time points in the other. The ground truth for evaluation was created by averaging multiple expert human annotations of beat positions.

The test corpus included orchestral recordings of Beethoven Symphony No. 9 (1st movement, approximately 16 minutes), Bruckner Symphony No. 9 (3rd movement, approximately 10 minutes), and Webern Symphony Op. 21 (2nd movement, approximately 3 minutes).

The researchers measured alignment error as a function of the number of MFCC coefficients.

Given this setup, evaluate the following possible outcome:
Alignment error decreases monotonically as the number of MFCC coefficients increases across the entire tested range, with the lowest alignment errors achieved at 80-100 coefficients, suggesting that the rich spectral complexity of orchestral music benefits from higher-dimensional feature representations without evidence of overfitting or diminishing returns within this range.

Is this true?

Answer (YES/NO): NO